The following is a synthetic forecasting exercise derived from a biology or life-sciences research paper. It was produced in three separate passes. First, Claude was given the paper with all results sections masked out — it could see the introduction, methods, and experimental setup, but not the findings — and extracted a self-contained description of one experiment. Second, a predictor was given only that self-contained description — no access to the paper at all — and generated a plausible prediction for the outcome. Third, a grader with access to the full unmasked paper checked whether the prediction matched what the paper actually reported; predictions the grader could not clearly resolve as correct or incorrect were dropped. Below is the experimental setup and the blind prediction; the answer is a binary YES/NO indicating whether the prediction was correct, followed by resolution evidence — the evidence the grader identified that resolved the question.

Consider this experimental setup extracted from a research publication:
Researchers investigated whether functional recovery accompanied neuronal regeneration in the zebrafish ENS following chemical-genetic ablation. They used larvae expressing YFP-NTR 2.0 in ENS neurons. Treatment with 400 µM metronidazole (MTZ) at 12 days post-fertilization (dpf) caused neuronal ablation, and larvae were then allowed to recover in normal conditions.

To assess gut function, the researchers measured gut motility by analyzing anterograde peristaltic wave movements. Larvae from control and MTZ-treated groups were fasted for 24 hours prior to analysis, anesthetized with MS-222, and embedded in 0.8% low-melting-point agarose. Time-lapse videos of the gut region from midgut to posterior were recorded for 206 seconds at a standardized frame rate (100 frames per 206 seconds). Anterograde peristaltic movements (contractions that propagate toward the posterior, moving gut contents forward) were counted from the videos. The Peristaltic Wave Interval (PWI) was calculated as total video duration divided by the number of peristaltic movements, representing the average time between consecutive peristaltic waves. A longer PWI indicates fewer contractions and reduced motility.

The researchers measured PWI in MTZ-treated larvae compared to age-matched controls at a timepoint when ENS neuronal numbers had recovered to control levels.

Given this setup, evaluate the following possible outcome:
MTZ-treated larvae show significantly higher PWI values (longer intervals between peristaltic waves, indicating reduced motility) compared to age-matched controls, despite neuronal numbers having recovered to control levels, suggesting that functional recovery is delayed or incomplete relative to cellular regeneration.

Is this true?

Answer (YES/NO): NO